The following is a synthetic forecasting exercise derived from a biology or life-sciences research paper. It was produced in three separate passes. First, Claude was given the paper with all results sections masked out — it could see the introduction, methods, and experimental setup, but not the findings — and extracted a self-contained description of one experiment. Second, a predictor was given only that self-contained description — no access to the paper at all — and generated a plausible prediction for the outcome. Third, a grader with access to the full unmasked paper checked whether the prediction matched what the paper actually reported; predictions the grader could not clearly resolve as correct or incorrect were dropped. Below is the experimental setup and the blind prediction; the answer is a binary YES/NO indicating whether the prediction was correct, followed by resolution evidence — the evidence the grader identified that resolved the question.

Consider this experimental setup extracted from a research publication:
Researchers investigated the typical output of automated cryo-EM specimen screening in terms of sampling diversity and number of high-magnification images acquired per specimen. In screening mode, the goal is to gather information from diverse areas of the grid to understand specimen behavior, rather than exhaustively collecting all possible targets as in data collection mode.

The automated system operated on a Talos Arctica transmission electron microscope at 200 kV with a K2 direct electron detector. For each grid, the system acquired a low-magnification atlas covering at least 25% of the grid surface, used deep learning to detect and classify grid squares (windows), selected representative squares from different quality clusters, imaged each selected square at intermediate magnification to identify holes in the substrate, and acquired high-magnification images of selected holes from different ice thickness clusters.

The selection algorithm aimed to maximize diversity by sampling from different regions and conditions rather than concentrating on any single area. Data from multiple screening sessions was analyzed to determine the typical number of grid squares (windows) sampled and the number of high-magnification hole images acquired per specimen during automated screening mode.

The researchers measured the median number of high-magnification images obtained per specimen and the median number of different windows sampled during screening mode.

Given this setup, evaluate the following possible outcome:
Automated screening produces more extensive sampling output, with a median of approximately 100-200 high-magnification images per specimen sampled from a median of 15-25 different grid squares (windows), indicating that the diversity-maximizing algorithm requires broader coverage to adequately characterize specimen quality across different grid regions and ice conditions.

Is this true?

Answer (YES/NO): NO